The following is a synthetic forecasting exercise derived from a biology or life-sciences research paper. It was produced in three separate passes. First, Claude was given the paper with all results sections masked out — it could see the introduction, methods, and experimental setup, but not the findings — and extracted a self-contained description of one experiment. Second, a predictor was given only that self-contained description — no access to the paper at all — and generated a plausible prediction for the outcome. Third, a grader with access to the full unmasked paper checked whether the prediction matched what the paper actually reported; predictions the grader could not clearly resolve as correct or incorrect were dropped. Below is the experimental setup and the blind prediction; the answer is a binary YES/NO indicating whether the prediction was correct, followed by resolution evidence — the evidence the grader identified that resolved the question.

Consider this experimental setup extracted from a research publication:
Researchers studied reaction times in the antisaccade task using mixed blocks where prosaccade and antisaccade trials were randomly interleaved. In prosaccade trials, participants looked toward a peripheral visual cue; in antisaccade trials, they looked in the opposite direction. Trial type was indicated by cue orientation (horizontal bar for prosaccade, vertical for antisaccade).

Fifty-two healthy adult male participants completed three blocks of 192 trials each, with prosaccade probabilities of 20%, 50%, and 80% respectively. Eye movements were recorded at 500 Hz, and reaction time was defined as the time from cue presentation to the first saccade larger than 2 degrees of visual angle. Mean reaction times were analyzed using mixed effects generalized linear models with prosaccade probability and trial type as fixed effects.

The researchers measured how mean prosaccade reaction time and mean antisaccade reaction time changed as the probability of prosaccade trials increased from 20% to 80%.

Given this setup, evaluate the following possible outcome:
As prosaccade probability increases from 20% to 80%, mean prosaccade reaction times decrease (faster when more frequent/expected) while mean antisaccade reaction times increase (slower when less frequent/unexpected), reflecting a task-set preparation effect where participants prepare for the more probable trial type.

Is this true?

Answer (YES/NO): YES